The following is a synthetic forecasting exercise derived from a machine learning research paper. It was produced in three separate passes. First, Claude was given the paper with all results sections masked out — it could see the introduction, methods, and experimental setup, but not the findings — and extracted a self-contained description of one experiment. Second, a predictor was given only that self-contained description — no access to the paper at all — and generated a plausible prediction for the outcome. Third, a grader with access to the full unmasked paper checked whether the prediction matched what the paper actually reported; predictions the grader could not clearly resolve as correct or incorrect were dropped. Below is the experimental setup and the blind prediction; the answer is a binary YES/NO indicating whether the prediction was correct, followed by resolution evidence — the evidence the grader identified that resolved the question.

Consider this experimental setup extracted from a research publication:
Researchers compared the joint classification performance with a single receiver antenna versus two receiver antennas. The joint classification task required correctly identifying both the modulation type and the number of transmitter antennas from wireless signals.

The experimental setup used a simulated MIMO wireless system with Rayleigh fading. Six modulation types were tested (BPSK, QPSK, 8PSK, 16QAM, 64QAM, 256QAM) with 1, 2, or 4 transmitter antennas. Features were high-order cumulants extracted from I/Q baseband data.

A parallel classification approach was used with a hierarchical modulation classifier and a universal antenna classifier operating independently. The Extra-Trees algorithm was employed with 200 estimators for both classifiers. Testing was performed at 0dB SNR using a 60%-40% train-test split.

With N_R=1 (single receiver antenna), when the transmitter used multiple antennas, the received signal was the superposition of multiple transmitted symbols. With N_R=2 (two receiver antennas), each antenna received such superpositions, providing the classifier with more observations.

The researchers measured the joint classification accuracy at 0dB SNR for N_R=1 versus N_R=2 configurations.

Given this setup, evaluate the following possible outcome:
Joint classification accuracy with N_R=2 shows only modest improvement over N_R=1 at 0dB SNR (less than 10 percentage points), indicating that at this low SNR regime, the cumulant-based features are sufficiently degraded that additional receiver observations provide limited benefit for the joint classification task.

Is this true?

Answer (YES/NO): NO